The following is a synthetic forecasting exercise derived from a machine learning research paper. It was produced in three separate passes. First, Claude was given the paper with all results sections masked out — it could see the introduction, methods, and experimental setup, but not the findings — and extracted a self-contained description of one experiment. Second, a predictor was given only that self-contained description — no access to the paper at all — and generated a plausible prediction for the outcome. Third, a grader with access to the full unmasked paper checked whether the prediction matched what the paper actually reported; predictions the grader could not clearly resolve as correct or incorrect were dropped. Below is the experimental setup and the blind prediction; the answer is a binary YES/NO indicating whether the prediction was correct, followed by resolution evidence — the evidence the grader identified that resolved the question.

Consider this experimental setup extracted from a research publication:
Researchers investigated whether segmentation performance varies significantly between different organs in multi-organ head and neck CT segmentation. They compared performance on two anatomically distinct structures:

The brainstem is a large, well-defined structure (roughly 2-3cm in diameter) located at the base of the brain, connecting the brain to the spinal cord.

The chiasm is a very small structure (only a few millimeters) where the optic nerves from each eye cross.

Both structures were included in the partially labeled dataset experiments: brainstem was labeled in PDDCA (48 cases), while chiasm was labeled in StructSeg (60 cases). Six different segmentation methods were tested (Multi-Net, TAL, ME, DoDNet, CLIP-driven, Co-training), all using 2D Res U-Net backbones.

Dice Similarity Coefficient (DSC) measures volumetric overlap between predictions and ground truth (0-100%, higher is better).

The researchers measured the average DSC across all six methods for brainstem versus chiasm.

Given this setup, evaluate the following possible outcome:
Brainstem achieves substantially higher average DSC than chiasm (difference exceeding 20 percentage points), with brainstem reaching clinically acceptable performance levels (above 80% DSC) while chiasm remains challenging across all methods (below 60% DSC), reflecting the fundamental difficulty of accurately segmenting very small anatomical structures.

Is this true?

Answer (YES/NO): YES